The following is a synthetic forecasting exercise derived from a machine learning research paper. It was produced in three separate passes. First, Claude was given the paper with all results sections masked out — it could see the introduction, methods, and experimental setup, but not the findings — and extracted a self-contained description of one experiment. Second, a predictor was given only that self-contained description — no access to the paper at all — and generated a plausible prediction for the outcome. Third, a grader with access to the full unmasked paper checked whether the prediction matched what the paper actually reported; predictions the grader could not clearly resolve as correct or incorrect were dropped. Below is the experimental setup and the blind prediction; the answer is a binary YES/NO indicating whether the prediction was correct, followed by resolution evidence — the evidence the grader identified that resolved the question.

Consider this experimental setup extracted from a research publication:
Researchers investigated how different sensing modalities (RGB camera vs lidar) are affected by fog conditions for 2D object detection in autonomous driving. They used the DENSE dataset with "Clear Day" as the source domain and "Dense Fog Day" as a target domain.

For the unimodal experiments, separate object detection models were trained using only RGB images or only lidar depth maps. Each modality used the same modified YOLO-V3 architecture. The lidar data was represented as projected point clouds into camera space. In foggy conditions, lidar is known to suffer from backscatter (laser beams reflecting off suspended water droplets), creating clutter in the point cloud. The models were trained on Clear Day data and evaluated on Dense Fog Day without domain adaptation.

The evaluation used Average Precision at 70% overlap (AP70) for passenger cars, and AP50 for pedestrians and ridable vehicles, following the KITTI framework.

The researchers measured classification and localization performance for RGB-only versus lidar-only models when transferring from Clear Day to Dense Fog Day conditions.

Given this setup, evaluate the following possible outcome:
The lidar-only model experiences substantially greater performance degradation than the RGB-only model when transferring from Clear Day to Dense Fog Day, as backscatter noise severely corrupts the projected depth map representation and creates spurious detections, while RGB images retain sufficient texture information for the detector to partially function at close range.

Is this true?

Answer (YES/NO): YES